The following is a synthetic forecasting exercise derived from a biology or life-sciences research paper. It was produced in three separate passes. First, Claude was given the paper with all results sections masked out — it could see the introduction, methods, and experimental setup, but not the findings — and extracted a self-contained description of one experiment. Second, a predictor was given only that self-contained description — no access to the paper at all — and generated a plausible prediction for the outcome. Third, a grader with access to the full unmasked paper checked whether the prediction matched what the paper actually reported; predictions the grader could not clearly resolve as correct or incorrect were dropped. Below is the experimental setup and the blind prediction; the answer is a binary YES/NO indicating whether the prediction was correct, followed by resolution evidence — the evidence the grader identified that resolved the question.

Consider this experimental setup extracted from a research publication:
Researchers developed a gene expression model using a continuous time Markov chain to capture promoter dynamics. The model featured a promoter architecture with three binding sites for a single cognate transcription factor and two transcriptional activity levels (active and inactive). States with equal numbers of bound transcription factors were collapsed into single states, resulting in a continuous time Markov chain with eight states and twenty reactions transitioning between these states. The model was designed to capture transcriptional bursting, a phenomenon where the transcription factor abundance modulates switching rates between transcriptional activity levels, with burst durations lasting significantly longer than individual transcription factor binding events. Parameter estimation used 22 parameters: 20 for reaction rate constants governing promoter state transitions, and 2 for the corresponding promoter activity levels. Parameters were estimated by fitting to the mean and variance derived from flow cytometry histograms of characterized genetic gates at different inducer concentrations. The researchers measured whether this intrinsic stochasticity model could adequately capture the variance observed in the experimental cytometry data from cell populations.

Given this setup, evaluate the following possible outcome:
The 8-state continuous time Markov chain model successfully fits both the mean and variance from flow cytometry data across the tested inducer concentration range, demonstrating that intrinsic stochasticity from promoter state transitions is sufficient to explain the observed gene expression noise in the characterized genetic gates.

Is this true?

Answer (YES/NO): NO